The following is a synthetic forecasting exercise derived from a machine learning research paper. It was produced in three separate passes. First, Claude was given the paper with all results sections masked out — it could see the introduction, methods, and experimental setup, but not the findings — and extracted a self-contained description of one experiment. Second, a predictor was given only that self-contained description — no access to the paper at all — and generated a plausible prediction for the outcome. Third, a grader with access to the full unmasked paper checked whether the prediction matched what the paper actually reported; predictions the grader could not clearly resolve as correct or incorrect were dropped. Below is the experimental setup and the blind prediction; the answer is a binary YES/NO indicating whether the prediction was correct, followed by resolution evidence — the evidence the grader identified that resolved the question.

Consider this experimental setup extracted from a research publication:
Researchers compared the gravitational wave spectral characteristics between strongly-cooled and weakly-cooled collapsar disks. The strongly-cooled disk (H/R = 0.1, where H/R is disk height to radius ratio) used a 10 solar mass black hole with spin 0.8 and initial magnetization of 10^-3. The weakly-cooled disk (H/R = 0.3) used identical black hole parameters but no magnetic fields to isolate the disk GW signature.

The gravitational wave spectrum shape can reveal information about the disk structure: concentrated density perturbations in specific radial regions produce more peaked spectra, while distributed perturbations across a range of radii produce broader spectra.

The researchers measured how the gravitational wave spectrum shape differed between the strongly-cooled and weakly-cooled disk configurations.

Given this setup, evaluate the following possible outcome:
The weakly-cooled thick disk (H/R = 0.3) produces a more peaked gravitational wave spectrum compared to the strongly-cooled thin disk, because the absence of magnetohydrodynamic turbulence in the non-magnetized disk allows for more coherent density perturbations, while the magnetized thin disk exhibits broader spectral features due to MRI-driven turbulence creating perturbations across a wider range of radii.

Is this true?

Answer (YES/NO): NO